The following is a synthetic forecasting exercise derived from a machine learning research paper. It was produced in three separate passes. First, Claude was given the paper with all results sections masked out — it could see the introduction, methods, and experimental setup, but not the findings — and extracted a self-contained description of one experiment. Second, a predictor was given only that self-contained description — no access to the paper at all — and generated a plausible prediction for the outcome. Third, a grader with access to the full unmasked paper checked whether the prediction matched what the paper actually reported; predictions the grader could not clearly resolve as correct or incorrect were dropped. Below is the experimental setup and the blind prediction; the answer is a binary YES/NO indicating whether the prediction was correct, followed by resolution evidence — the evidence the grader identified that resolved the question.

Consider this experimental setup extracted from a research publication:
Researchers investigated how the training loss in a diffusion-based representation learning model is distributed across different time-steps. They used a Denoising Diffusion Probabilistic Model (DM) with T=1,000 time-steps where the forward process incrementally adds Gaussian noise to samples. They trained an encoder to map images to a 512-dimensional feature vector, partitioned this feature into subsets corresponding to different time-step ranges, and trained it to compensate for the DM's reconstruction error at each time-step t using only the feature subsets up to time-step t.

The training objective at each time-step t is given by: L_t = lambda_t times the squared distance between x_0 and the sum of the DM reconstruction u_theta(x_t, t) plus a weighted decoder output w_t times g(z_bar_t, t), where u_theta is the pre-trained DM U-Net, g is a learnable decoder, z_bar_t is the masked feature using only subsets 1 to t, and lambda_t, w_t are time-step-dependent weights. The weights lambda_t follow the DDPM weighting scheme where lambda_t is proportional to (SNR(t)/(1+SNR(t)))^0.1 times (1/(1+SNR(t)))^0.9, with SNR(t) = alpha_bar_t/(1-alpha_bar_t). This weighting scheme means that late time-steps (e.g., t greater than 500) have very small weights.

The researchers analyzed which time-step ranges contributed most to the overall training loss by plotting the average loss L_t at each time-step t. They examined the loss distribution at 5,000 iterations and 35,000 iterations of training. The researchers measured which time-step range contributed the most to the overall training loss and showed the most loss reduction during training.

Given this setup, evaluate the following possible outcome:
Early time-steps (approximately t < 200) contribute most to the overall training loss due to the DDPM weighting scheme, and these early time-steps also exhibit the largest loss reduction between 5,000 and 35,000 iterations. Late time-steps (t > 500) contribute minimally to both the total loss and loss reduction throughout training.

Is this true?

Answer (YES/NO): NO